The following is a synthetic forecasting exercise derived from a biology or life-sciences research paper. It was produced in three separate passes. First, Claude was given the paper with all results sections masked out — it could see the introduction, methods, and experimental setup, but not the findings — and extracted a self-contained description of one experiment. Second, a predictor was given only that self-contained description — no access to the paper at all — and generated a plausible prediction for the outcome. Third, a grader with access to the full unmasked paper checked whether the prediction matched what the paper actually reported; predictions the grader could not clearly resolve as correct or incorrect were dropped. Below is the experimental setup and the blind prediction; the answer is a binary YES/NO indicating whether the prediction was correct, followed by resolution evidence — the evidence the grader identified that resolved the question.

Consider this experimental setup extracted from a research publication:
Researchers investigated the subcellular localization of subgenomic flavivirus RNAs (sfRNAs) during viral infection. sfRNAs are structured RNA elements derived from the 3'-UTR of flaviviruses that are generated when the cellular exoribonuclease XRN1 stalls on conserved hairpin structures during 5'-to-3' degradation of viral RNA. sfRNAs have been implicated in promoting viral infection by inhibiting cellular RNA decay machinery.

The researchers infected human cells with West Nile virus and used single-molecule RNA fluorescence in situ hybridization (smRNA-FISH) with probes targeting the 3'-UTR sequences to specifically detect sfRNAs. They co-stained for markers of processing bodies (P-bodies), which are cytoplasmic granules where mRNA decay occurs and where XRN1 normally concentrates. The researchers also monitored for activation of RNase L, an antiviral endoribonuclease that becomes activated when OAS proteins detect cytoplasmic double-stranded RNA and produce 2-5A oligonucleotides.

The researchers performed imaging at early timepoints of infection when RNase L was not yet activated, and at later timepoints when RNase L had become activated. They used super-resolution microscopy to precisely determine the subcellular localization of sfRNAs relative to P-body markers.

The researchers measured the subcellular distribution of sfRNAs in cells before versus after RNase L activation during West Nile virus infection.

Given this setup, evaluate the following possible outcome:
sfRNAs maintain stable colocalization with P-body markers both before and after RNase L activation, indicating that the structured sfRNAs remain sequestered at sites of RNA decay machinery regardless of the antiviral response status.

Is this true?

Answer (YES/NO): NO